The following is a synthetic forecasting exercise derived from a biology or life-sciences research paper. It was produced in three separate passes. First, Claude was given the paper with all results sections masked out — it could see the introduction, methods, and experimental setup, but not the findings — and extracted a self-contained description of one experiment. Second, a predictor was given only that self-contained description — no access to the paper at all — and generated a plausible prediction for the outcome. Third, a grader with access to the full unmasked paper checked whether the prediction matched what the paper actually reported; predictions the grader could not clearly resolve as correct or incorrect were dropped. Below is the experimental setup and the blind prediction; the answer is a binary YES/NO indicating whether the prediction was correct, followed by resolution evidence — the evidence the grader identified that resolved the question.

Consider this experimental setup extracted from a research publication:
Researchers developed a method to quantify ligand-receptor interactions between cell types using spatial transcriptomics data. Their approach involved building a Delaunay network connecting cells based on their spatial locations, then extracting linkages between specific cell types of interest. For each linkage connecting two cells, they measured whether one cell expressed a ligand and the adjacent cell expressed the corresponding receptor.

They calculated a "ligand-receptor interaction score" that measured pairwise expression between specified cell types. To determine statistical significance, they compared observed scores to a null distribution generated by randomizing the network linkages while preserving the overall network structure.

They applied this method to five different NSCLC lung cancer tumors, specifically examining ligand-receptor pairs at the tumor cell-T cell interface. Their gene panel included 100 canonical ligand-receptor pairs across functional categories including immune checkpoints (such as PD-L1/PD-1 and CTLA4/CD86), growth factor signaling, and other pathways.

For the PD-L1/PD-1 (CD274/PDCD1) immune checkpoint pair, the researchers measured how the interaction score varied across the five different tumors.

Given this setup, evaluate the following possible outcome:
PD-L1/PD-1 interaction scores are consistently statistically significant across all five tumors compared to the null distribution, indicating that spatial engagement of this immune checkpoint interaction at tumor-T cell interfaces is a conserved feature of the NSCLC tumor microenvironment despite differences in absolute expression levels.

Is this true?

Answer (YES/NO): NO